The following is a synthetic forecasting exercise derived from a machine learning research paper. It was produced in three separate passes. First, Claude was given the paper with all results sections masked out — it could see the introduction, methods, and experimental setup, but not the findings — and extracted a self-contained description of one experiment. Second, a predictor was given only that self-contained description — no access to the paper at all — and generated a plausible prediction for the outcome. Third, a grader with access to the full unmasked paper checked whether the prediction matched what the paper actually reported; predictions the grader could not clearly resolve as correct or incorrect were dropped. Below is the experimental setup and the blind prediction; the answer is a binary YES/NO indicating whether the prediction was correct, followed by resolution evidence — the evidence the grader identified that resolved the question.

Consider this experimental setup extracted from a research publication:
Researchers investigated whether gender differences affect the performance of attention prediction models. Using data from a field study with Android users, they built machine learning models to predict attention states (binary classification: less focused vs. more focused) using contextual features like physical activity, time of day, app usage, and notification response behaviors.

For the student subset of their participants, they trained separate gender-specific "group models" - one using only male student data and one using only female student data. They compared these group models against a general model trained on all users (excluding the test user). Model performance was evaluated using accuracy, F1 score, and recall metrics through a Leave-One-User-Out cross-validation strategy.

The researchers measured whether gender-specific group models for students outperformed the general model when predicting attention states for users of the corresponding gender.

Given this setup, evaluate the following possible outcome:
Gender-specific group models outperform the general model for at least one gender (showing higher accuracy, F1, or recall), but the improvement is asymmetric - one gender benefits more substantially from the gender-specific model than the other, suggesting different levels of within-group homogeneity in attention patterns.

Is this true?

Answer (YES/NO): NO